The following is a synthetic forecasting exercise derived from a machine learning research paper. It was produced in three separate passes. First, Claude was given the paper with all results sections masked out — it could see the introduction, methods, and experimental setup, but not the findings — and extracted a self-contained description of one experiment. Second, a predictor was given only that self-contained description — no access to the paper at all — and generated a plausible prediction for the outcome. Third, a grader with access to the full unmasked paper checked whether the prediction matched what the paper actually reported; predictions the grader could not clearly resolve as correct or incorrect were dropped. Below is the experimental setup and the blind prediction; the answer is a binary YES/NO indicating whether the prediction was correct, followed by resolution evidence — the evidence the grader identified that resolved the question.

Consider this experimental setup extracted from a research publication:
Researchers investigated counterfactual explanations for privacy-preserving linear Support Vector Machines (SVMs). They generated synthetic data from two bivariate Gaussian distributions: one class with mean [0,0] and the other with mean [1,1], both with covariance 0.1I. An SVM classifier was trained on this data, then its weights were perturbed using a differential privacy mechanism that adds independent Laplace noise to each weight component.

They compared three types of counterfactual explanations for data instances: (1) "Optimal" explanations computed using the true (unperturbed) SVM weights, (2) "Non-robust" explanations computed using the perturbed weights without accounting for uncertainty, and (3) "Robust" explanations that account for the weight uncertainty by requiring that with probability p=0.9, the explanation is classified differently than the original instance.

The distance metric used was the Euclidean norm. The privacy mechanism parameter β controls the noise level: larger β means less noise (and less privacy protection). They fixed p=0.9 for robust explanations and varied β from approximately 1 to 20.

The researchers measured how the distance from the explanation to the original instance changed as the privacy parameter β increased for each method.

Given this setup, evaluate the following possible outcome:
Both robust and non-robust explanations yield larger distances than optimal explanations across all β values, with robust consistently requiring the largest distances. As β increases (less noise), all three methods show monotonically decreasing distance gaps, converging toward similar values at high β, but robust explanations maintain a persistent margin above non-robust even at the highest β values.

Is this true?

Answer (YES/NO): NO